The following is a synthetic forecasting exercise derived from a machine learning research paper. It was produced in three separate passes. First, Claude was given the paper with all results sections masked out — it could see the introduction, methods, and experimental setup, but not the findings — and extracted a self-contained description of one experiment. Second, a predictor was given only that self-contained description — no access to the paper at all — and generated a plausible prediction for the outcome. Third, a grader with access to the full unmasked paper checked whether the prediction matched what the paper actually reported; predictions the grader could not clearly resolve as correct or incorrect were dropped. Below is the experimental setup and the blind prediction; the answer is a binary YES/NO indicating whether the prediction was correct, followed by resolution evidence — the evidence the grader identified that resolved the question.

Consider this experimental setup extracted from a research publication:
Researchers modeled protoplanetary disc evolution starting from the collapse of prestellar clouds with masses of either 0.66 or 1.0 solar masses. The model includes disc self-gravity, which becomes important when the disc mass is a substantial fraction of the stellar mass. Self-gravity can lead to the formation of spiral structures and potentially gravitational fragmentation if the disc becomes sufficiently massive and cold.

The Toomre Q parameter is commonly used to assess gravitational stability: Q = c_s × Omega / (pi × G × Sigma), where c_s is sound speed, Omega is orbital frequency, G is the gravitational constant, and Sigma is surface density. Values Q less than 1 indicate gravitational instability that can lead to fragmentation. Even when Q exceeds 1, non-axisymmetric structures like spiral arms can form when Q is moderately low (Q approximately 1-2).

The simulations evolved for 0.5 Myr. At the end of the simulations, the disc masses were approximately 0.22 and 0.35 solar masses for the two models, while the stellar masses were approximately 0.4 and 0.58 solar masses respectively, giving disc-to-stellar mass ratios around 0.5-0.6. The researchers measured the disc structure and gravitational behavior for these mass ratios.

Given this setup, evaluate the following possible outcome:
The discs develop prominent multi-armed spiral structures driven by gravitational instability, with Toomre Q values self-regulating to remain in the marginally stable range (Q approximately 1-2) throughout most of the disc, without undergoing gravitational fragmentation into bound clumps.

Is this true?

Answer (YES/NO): NO